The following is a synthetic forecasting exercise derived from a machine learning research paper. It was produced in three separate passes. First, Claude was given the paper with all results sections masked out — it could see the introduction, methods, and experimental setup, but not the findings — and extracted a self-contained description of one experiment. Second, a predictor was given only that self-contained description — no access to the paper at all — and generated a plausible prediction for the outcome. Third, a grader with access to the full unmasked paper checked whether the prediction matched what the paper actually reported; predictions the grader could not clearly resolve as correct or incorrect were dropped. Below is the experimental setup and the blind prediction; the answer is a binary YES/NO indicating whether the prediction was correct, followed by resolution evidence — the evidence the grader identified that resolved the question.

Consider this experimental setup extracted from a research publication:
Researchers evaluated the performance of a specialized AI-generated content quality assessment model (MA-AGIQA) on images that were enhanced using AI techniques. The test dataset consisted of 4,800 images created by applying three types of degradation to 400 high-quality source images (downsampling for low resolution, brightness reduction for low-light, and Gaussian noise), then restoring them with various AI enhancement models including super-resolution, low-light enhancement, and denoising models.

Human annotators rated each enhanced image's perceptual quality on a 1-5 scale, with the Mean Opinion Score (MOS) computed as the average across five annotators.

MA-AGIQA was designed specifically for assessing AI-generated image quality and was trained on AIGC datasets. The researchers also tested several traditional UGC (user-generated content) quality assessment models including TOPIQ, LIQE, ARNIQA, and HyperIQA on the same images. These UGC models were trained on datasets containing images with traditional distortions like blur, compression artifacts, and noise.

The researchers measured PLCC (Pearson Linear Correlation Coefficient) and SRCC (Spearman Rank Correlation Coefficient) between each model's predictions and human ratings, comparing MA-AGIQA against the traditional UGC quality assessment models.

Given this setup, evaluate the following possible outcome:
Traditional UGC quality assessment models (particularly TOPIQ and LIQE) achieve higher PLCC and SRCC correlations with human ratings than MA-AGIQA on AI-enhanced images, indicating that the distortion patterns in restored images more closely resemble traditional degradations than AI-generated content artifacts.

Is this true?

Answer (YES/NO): YES